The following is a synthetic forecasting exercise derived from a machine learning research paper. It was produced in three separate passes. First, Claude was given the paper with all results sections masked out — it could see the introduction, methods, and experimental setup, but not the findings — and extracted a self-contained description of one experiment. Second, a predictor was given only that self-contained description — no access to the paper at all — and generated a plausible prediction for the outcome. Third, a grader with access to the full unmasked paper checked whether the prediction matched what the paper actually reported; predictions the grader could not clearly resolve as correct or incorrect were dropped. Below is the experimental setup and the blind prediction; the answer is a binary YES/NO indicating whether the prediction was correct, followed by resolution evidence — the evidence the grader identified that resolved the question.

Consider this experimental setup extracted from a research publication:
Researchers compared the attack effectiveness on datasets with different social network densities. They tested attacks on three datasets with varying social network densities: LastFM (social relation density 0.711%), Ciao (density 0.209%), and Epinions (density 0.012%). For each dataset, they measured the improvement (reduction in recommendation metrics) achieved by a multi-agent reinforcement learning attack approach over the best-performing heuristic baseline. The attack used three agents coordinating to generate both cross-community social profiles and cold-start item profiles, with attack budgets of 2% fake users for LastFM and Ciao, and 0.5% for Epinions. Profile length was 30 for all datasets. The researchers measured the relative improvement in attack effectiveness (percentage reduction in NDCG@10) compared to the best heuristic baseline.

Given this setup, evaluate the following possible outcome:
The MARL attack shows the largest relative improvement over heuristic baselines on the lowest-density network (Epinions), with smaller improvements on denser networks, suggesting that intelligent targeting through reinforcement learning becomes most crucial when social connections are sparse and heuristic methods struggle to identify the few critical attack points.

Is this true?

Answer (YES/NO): NO